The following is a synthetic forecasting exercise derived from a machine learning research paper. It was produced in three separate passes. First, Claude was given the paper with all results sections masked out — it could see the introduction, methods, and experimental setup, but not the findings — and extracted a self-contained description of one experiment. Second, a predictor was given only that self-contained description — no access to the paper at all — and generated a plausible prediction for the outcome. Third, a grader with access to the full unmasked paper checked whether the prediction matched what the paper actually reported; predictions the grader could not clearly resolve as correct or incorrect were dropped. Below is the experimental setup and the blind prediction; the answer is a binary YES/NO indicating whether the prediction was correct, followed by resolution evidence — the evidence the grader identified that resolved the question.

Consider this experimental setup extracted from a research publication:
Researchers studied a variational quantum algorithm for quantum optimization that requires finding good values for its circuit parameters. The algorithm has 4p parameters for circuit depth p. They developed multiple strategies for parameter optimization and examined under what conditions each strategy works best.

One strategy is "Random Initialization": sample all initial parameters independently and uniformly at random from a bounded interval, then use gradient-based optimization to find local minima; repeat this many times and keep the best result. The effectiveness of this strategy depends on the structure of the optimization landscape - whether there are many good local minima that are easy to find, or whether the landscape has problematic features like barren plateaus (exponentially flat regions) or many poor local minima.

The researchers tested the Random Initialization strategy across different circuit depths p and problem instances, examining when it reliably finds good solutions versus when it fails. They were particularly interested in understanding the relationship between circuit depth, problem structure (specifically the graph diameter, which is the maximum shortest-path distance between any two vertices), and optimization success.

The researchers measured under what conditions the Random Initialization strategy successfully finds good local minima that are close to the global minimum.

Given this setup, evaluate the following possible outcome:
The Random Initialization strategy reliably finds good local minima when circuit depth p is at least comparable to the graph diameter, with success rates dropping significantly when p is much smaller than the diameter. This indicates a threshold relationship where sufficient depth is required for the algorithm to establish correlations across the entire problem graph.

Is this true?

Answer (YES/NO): NO